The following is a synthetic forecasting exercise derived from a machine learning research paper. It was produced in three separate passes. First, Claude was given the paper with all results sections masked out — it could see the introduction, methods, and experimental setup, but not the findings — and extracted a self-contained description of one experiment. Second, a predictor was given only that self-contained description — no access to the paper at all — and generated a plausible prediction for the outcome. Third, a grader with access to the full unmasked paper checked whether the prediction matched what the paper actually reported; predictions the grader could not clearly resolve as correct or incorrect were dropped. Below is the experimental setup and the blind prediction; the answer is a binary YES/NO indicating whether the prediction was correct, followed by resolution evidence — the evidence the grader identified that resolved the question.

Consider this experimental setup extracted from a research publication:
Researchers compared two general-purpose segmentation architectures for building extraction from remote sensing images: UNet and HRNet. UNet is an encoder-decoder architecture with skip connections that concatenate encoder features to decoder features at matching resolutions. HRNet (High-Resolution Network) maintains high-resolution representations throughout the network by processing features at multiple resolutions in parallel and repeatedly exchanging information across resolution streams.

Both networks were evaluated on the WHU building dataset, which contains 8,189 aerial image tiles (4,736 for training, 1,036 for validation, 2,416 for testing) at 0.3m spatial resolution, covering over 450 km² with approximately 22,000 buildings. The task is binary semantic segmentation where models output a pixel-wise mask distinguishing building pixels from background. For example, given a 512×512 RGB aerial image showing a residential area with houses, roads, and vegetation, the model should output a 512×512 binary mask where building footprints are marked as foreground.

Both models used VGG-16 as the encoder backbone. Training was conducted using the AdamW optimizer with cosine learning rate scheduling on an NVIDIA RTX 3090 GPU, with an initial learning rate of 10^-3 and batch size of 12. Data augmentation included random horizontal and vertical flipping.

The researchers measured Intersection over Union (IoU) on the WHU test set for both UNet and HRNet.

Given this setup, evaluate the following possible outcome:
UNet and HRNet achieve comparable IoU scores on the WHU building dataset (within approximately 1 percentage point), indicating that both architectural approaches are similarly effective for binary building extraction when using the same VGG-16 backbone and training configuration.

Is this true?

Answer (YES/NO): YES